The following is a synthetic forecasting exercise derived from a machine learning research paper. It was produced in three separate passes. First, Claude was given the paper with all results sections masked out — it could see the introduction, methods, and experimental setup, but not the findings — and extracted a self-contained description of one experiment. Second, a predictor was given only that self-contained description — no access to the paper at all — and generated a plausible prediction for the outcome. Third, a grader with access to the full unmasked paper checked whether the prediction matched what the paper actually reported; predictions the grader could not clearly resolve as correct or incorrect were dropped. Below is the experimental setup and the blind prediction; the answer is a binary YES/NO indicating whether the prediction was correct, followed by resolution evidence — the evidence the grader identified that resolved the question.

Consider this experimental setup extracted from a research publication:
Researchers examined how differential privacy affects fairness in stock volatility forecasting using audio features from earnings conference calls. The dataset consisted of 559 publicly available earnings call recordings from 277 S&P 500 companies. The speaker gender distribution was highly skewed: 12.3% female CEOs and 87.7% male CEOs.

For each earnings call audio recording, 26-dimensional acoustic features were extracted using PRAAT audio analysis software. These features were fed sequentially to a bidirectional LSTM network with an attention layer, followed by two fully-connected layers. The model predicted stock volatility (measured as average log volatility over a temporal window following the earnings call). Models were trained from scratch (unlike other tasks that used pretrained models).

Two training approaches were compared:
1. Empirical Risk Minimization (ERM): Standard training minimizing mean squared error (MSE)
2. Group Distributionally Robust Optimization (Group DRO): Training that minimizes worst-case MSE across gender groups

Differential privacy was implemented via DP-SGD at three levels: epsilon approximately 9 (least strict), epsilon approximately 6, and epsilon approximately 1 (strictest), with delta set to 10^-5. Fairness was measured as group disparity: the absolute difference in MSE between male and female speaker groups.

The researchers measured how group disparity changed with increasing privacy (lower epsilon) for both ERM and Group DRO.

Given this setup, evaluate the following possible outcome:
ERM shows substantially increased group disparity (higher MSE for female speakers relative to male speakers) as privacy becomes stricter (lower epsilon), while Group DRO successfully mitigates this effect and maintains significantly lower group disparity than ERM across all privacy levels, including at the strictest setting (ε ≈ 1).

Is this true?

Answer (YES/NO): NO